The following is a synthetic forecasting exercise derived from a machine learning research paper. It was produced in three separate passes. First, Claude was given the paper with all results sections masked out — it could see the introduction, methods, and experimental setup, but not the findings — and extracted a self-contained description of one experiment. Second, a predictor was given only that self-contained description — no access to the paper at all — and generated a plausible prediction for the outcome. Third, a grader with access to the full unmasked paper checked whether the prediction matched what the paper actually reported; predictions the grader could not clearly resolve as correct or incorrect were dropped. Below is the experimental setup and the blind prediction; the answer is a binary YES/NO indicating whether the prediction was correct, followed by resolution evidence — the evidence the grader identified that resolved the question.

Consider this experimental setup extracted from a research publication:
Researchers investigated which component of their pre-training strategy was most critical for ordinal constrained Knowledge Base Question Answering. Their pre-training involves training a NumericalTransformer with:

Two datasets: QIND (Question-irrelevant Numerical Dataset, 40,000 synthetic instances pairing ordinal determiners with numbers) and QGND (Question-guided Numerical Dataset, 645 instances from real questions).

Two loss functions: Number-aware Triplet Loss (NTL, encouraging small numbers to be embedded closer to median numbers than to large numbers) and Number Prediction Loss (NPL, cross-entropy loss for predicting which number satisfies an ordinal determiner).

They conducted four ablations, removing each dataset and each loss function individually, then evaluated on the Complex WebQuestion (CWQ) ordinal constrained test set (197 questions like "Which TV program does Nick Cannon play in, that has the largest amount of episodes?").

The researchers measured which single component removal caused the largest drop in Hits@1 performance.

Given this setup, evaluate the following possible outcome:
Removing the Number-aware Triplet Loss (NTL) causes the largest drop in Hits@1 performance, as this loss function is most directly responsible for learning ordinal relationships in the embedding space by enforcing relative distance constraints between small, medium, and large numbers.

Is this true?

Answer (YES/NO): NO